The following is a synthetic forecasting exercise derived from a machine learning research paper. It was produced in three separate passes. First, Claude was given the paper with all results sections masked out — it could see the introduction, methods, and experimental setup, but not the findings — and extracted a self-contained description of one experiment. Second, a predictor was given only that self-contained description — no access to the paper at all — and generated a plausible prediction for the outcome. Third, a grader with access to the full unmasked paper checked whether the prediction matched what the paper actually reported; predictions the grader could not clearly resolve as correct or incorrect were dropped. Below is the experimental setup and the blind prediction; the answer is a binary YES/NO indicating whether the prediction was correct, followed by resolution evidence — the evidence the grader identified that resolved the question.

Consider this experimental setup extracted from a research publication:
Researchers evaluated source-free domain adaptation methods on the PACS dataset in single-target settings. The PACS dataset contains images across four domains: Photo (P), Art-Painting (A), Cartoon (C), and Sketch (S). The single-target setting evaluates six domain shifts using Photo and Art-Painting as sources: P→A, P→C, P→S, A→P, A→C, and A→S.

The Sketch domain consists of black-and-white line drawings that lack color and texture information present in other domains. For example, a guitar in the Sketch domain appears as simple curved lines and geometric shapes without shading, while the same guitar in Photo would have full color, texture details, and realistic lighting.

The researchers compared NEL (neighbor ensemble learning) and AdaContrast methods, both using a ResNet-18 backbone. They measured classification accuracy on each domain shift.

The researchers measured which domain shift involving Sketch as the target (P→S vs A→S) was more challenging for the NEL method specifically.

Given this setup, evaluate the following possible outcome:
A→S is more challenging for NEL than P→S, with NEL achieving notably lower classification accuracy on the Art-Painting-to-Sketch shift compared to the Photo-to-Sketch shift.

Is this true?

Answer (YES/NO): NO